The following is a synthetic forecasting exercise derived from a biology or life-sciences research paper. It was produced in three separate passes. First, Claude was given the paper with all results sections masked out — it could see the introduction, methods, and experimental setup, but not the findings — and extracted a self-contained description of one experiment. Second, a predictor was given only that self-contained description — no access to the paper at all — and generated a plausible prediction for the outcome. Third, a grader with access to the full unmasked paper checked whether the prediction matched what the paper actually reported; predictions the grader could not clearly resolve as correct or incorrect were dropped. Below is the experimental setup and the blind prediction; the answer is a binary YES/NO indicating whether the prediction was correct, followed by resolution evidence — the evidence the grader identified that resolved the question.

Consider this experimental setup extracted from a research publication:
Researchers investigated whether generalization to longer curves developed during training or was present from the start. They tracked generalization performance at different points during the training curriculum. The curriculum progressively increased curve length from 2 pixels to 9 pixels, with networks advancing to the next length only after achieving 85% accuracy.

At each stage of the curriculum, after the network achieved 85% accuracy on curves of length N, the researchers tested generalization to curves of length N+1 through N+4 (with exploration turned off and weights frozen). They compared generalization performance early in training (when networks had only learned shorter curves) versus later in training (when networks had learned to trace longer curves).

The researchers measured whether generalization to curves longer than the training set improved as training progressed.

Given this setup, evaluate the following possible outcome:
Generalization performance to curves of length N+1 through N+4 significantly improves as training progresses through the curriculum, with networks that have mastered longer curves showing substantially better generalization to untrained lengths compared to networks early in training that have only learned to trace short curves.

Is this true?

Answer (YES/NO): YES